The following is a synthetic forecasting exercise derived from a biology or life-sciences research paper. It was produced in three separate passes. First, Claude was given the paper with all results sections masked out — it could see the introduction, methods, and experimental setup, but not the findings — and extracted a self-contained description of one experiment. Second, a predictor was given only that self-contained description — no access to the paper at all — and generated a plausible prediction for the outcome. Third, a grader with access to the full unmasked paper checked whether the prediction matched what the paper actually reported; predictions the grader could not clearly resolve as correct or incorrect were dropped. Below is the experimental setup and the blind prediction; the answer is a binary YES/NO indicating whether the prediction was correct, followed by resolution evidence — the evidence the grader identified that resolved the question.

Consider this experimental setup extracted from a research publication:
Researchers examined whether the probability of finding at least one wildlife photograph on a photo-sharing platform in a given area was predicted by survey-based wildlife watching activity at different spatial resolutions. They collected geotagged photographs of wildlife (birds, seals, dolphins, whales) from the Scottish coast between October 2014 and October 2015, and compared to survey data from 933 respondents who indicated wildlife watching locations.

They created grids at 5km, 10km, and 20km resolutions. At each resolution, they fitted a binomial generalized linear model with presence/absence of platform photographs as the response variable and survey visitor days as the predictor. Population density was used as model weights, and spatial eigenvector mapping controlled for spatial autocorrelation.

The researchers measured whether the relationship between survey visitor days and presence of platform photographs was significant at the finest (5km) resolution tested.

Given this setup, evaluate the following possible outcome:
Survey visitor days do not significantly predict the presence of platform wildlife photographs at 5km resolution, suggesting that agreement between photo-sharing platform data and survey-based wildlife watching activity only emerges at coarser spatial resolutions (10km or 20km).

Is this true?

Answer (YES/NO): NO